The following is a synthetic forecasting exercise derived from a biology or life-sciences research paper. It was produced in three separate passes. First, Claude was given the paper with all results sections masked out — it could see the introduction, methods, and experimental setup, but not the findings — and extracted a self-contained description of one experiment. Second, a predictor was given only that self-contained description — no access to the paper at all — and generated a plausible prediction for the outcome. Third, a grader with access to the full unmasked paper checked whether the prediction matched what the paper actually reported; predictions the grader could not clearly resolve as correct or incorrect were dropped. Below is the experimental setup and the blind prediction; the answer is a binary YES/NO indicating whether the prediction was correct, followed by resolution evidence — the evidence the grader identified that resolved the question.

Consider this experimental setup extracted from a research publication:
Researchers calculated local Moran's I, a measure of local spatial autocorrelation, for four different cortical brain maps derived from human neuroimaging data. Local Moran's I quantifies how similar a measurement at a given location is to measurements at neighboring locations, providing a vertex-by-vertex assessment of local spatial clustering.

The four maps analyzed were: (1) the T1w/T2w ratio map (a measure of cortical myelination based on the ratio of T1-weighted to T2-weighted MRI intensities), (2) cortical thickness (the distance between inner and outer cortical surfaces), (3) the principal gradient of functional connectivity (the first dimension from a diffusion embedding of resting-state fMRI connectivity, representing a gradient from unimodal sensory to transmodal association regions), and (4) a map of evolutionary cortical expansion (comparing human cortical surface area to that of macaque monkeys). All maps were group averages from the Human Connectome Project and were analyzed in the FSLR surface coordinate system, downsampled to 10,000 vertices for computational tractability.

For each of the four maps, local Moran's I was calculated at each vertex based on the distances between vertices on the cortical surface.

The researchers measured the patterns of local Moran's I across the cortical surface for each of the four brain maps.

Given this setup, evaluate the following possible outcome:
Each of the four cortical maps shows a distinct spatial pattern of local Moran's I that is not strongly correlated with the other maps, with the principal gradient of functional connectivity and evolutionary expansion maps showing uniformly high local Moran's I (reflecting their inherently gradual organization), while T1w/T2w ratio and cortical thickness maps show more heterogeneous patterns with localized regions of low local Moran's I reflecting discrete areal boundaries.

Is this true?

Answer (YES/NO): NO